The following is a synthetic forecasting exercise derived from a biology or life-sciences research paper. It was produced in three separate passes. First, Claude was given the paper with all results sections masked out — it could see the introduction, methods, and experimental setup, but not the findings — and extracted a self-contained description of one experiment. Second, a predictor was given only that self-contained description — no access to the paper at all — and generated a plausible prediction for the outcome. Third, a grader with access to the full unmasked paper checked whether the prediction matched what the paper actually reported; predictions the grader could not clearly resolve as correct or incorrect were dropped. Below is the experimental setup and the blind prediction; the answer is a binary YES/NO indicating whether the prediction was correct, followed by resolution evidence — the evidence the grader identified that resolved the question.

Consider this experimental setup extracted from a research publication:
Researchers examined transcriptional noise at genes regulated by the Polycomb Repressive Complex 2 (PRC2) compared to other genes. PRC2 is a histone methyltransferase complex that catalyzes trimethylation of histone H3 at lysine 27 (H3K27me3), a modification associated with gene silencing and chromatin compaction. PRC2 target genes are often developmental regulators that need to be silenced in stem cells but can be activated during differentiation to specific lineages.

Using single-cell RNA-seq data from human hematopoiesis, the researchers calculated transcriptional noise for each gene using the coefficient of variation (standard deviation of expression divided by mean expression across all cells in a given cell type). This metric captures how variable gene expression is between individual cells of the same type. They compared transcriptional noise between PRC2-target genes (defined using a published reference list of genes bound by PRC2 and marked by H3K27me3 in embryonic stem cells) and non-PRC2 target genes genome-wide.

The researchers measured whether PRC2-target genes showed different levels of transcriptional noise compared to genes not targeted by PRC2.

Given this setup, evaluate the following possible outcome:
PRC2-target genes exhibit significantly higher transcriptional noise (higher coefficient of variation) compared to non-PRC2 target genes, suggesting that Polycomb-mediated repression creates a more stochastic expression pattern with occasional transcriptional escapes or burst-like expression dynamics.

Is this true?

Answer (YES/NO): YES